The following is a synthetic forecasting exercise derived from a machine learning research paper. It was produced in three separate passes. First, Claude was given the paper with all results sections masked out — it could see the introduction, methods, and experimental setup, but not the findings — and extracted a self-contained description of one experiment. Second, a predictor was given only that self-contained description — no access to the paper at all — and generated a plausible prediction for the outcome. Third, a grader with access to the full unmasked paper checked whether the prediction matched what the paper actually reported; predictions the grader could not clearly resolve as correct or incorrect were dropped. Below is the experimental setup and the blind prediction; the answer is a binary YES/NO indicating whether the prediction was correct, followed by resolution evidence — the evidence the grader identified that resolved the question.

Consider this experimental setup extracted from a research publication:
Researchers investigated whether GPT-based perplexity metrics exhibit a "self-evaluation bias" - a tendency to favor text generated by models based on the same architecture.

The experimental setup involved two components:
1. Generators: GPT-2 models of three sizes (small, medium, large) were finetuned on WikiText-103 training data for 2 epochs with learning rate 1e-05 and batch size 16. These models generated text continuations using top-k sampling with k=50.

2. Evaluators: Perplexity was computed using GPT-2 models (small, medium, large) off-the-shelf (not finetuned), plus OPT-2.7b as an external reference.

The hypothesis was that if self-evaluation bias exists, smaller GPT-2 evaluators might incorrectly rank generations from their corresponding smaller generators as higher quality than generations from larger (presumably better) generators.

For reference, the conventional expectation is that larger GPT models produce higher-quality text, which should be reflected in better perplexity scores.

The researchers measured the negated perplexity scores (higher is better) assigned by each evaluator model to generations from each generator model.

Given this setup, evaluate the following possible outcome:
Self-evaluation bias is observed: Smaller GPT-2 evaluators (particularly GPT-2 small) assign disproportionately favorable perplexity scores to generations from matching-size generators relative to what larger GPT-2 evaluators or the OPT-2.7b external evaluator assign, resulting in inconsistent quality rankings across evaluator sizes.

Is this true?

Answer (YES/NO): YES